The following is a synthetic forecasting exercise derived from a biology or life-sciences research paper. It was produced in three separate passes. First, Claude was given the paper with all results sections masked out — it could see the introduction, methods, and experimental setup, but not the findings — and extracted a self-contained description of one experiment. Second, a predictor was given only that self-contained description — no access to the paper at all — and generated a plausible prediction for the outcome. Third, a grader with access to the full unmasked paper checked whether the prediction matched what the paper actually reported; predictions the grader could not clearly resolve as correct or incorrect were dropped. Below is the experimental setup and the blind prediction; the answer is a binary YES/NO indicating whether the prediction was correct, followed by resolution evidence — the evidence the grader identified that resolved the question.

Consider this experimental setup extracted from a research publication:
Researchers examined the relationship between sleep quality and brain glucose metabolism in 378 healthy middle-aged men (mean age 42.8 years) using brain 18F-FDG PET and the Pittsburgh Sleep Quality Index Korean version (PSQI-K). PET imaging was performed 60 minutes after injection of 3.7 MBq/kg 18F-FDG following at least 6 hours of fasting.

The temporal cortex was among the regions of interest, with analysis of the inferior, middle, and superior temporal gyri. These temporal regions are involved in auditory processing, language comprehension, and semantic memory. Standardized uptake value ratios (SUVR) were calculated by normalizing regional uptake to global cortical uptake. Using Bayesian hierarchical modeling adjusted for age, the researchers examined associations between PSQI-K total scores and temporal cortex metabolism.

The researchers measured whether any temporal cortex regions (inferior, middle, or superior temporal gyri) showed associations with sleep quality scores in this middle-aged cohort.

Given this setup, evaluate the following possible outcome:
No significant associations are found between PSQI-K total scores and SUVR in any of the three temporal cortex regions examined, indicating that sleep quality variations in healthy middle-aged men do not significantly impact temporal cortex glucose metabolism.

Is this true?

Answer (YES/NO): YES